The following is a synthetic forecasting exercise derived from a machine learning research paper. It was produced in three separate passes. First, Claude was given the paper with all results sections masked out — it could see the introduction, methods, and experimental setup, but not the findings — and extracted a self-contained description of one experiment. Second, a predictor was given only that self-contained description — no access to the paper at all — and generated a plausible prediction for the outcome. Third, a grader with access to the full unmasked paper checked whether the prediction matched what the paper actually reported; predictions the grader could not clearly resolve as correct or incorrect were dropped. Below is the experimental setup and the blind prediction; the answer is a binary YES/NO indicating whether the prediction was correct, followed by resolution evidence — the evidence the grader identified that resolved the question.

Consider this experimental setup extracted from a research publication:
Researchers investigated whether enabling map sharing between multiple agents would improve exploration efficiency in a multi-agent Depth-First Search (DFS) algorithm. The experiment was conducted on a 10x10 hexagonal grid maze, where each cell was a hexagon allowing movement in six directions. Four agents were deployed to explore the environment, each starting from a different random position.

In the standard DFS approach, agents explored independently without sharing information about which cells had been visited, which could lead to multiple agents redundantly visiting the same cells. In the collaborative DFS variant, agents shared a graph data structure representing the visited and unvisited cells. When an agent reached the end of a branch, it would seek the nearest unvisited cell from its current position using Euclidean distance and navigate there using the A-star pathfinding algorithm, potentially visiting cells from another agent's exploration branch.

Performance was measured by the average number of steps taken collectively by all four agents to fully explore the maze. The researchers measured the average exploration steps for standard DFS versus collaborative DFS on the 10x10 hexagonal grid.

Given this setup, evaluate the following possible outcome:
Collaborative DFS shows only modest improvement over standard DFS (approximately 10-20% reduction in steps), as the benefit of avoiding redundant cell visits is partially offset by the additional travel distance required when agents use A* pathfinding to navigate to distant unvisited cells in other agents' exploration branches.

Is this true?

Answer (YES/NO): NO